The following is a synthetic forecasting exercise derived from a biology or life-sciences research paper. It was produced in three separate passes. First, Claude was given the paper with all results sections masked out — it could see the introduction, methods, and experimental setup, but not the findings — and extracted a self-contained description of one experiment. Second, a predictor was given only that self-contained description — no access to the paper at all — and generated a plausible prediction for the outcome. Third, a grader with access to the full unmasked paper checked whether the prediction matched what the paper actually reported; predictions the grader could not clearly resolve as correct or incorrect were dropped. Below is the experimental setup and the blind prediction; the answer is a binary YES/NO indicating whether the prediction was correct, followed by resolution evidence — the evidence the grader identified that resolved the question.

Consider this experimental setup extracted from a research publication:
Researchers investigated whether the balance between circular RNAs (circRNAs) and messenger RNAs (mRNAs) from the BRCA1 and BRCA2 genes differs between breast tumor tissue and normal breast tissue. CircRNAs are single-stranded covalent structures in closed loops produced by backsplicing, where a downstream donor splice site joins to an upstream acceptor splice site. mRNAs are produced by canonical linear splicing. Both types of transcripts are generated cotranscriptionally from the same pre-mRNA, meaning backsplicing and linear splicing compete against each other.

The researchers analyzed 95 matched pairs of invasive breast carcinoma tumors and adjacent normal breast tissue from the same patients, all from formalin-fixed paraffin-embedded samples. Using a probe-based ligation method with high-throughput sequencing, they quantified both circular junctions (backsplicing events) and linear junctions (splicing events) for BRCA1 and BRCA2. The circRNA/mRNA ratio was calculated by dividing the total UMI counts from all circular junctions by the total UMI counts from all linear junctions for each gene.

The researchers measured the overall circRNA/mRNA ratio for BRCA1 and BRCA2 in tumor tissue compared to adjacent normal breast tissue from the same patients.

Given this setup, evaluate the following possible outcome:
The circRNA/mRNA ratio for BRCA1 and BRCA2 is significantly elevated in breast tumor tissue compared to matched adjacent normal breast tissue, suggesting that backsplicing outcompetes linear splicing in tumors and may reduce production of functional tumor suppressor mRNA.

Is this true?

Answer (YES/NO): NO